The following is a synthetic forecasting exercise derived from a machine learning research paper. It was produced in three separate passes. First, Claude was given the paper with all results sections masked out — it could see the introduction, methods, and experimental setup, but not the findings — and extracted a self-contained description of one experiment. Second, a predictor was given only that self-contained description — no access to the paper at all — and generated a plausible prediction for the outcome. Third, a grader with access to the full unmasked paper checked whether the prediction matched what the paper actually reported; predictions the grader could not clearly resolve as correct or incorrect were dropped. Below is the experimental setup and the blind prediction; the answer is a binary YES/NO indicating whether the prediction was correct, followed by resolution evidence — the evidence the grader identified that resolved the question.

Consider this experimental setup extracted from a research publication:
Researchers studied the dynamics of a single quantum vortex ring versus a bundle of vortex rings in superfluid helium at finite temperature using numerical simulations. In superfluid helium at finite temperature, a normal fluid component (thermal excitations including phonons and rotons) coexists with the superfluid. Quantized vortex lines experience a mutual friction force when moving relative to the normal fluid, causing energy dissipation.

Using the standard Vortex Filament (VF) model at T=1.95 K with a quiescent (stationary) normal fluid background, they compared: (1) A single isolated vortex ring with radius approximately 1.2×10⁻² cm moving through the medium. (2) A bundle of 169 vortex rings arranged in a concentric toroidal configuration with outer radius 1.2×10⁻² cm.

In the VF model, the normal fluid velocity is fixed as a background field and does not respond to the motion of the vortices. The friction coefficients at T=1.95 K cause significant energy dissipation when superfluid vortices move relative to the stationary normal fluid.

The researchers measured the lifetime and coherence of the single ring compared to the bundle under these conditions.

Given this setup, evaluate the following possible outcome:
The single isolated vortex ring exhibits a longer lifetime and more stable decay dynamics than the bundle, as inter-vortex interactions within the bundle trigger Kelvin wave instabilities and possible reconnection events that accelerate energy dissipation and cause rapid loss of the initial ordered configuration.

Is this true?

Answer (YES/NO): NO